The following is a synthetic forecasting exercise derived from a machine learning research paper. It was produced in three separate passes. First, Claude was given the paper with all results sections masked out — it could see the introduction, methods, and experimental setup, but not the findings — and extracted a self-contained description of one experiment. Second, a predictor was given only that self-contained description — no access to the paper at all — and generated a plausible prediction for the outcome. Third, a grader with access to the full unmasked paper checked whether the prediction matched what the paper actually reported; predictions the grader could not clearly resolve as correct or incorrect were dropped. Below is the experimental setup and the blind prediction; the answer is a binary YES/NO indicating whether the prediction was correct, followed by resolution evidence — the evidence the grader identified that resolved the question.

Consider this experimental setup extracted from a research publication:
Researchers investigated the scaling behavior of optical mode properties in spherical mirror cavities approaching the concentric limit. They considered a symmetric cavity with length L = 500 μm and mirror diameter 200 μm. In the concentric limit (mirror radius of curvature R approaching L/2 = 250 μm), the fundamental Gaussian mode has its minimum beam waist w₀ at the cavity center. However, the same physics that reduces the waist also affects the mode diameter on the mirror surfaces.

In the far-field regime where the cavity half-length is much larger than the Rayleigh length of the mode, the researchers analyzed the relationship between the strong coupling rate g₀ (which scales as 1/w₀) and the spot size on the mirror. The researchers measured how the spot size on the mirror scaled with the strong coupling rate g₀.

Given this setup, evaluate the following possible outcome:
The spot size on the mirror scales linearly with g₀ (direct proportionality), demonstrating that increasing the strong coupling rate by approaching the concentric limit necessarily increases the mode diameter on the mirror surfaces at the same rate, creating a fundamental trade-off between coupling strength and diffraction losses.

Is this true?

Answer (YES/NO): YES